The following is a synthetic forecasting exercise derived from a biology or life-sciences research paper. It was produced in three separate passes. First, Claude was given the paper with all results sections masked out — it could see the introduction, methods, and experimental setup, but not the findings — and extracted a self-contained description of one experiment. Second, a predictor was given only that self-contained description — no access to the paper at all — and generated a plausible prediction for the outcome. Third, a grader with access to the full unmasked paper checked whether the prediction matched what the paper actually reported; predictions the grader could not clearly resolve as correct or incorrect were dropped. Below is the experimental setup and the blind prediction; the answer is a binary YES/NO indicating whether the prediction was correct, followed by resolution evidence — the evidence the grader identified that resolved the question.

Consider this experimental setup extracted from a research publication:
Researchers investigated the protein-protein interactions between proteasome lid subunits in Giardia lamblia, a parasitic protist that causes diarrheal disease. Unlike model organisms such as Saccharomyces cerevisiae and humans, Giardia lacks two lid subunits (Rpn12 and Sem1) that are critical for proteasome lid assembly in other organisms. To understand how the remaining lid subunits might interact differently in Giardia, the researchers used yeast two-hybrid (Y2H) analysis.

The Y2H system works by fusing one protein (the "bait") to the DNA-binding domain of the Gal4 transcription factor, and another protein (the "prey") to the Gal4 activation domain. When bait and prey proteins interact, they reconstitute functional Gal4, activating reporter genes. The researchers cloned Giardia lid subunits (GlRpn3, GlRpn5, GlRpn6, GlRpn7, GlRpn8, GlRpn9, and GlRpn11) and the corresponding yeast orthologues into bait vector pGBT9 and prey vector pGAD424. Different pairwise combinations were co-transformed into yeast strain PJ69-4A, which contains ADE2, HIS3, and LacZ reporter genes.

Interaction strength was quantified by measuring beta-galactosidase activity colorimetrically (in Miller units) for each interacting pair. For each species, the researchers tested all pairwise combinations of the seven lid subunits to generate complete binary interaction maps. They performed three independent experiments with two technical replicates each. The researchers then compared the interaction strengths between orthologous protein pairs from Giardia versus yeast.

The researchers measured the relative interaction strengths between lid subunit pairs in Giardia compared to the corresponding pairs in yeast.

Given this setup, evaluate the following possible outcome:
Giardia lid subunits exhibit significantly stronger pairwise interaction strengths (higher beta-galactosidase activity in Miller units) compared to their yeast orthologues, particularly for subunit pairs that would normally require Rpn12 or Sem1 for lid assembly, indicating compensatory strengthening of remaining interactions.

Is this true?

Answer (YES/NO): NO